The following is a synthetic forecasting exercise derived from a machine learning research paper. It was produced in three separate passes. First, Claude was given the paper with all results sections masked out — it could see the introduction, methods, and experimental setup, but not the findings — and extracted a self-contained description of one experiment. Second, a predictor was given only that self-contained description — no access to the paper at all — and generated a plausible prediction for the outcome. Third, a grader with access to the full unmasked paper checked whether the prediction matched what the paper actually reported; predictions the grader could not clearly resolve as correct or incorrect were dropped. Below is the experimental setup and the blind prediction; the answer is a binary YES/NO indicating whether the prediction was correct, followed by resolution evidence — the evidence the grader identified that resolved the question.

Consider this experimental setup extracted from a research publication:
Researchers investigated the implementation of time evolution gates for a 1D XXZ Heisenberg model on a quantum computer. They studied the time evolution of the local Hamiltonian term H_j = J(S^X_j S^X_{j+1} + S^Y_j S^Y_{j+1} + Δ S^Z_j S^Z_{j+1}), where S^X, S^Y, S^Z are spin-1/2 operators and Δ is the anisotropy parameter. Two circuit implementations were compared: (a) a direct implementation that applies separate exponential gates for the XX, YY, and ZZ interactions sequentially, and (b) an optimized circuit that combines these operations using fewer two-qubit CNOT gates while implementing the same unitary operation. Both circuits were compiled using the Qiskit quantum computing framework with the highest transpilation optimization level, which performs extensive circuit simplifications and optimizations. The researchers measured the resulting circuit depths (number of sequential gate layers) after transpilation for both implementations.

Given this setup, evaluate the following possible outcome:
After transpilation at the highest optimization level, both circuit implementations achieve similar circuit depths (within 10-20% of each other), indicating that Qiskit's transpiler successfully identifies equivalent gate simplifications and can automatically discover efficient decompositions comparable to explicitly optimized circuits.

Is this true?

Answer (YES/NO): YES